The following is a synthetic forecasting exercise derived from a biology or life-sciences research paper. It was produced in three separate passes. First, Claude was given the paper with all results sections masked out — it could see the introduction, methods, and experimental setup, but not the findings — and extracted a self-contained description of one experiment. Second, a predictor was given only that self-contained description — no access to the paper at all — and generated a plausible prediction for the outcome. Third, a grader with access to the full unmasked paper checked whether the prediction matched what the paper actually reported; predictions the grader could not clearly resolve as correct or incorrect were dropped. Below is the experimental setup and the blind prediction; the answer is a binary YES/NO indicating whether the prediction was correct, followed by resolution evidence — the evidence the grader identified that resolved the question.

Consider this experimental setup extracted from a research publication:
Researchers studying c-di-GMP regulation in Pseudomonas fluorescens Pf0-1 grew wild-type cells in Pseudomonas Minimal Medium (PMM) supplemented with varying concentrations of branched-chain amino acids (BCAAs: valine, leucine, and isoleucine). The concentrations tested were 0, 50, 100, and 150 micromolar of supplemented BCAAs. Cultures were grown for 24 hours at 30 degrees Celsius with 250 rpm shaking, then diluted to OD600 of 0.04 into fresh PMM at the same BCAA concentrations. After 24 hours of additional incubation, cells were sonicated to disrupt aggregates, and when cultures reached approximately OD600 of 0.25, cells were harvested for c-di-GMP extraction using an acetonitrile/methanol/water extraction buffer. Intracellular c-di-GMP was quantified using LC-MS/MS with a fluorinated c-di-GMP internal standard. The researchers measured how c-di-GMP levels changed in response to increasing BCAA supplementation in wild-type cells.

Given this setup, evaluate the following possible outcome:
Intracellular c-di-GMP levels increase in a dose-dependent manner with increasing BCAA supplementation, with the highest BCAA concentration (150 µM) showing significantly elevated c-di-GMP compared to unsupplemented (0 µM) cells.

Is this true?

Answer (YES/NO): NO